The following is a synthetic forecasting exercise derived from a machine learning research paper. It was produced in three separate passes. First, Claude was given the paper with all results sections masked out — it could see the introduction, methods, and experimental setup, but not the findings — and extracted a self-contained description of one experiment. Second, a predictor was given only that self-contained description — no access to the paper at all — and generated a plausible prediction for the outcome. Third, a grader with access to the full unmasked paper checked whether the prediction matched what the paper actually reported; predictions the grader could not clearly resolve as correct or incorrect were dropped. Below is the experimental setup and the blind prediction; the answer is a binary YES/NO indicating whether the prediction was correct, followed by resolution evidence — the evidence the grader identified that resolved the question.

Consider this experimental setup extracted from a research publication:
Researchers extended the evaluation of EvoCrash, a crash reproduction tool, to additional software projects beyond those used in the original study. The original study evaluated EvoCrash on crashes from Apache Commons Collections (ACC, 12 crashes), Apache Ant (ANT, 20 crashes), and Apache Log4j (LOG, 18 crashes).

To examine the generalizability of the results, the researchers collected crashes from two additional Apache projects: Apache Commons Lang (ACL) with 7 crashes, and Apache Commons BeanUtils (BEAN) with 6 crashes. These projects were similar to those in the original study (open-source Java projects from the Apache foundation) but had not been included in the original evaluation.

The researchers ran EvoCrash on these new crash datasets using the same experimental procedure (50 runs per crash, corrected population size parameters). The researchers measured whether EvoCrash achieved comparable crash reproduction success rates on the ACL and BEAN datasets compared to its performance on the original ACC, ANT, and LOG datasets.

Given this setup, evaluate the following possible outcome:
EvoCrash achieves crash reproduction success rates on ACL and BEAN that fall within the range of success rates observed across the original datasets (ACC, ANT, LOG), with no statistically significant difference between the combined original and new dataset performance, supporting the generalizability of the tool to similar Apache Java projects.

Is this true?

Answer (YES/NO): NO